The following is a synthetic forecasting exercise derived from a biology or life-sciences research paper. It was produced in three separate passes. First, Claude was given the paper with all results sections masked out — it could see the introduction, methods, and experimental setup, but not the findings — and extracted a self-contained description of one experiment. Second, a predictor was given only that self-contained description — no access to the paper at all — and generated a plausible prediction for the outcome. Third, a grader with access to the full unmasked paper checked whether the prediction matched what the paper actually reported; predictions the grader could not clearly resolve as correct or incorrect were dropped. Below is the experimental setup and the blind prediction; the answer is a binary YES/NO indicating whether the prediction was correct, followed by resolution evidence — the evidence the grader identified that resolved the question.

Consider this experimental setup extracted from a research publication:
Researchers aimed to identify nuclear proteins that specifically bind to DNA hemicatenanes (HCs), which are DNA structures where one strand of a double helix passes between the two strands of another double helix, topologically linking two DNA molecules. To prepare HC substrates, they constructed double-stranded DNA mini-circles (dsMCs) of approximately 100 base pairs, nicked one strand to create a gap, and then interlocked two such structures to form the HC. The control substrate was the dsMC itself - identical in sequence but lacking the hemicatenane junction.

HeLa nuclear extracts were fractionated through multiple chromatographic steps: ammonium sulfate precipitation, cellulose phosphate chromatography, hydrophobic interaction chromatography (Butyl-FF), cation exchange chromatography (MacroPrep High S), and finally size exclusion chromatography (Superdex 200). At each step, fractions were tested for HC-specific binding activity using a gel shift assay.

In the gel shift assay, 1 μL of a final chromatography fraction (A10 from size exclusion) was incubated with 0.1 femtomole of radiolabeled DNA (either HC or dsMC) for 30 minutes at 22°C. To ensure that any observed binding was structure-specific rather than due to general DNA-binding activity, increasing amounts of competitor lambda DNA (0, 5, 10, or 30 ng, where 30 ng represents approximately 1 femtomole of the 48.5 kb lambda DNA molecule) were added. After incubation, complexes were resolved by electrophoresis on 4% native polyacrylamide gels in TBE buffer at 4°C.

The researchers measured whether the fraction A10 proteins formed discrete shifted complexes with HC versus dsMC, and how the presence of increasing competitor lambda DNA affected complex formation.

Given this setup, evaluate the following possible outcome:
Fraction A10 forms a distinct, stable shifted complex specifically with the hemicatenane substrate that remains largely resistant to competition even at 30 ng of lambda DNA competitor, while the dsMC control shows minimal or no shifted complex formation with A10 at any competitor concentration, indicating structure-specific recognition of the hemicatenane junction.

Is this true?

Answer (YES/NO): YES